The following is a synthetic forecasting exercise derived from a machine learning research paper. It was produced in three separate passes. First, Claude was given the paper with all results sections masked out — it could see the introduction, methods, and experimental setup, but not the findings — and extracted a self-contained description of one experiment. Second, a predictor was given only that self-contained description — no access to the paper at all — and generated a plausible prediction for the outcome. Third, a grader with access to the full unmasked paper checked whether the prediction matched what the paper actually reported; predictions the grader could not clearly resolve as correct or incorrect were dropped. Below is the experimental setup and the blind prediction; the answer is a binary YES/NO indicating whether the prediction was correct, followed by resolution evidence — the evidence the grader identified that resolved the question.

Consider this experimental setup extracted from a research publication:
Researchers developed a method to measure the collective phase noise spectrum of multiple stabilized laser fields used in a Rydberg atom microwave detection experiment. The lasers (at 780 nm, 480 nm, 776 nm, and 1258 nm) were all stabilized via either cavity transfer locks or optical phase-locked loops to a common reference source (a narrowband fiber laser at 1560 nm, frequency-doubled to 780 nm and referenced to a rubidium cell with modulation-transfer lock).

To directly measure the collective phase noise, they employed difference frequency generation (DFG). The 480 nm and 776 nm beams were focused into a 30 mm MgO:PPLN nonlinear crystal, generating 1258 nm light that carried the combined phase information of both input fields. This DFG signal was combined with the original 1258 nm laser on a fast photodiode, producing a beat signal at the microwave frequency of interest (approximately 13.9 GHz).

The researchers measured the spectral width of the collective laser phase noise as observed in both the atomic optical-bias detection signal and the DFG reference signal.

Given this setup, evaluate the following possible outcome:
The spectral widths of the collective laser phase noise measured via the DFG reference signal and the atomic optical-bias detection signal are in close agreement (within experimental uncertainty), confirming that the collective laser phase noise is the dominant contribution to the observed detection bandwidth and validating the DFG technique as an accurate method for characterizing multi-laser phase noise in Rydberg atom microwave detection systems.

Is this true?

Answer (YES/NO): YES